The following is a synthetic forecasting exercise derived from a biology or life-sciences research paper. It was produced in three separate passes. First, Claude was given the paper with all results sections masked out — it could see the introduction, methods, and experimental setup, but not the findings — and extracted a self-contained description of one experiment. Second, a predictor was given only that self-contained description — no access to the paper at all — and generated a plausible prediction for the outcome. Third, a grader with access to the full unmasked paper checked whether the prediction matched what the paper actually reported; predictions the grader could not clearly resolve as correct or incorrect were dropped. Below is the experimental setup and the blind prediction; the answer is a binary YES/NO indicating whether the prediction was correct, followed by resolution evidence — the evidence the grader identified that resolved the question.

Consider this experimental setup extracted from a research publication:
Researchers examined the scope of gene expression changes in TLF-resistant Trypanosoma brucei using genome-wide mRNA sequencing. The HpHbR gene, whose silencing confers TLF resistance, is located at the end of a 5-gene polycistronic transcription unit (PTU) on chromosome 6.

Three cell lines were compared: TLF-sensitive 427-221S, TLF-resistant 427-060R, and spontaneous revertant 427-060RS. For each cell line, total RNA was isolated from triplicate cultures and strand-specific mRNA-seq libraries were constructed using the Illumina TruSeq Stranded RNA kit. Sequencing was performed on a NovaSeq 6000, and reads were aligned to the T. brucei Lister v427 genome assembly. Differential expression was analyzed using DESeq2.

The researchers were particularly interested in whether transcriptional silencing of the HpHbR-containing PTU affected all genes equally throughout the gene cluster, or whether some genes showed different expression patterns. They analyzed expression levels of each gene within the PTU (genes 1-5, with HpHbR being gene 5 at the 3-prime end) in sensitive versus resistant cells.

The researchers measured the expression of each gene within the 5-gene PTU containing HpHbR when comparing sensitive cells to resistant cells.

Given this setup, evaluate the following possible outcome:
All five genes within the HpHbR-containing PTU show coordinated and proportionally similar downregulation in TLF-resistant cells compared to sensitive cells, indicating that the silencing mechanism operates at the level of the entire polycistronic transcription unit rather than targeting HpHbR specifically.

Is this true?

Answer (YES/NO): YES